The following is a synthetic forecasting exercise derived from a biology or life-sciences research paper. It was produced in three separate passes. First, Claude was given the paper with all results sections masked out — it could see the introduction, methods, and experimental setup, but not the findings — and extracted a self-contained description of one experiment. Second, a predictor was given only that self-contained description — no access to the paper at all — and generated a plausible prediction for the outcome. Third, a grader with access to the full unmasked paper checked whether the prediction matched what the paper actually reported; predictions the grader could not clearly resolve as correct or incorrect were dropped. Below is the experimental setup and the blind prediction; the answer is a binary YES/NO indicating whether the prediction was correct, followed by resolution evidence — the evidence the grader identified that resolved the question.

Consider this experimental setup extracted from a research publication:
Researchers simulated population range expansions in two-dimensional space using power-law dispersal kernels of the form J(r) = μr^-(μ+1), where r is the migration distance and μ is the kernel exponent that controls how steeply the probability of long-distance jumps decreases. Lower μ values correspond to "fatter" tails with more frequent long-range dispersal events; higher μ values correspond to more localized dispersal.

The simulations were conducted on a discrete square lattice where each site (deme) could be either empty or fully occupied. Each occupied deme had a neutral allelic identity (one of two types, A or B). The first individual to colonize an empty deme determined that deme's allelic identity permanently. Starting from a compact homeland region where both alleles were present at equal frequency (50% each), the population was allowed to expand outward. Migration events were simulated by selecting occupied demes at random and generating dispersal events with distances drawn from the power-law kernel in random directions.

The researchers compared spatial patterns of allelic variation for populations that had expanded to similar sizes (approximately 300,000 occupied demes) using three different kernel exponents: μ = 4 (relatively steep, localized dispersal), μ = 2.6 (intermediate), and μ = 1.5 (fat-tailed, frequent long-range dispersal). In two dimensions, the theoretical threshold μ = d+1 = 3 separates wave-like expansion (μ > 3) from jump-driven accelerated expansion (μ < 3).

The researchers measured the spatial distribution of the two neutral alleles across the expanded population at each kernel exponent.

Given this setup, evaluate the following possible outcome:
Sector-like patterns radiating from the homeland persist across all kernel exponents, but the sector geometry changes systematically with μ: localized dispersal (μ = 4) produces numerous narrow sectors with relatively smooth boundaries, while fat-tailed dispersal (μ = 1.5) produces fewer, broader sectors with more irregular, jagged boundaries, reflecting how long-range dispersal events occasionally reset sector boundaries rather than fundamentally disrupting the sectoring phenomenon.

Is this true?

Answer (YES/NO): NO